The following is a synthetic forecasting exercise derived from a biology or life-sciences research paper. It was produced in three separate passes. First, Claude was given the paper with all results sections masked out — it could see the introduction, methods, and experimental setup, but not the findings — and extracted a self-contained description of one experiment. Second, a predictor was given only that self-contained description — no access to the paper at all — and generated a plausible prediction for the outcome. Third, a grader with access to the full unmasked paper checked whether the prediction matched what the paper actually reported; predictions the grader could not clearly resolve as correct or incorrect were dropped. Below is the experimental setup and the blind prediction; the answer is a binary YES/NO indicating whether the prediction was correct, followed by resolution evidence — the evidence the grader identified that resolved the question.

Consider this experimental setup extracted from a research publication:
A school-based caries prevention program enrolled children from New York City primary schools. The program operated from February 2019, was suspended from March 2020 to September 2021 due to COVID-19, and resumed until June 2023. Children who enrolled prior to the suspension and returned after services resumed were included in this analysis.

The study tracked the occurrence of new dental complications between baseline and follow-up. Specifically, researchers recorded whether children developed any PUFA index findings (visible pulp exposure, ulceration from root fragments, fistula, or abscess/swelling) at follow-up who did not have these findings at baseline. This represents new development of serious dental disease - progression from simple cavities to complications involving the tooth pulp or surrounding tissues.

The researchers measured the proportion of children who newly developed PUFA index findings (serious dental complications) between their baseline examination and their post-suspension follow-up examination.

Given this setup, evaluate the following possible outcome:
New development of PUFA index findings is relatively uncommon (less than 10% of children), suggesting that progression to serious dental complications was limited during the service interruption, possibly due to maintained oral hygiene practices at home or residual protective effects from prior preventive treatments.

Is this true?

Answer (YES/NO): NO